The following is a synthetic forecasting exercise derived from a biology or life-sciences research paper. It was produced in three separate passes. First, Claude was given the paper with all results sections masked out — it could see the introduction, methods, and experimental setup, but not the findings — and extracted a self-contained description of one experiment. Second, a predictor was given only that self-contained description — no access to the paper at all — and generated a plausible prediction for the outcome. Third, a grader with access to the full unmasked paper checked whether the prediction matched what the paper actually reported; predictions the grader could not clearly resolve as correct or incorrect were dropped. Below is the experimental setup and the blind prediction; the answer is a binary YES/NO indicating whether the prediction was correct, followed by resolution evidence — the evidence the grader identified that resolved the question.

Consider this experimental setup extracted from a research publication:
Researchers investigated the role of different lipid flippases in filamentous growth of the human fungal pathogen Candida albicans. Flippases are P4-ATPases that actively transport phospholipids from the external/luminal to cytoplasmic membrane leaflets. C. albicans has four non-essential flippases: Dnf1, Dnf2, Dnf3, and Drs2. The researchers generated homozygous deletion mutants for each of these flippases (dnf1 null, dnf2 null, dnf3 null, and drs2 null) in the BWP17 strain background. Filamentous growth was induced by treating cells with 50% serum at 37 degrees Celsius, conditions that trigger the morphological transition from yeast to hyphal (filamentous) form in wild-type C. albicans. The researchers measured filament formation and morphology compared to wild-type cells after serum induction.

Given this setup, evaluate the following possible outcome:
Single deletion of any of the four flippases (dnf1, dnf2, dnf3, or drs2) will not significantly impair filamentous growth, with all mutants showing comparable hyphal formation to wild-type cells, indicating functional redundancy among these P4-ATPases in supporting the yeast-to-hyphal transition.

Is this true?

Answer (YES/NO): NO